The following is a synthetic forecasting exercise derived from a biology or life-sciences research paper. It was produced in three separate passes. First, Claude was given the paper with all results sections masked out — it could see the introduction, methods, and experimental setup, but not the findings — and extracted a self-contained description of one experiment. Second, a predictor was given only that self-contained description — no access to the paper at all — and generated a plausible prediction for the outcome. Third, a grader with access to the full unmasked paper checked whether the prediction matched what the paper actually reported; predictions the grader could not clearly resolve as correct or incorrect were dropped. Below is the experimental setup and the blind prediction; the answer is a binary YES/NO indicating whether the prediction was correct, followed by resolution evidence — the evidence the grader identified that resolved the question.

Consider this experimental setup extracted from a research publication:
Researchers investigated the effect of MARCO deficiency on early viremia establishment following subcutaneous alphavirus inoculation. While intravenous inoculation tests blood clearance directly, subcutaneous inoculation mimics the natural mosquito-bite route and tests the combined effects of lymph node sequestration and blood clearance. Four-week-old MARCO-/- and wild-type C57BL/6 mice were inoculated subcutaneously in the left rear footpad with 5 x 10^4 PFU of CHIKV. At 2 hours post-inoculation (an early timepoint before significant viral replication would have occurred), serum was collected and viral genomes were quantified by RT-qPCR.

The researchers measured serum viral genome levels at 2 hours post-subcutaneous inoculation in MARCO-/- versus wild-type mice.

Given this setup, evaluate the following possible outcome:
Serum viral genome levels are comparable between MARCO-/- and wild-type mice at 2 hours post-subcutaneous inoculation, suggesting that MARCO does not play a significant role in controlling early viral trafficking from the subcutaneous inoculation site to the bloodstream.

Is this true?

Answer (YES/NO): NO